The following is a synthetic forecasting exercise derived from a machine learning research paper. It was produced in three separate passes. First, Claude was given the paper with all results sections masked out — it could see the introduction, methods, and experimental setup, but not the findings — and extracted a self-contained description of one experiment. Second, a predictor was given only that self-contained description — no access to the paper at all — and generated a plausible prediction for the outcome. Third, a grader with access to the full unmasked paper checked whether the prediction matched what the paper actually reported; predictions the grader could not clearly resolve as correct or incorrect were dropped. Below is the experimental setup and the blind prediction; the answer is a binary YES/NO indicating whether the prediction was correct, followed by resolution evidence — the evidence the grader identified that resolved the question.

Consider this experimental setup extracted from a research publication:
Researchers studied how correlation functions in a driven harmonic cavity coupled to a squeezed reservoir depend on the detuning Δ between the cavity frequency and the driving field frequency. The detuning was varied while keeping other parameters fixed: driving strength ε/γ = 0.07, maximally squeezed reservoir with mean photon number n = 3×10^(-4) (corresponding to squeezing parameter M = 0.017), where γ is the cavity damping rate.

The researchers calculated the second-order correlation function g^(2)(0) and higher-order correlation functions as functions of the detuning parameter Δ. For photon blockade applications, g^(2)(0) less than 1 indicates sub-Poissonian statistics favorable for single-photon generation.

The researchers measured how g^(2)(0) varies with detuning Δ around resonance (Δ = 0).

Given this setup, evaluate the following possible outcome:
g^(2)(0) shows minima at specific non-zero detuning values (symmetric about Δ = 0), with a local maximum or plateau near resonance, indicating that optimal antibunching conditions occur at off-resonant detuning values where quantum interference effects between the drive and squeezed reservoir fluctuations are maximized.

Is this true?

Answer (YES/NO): NO